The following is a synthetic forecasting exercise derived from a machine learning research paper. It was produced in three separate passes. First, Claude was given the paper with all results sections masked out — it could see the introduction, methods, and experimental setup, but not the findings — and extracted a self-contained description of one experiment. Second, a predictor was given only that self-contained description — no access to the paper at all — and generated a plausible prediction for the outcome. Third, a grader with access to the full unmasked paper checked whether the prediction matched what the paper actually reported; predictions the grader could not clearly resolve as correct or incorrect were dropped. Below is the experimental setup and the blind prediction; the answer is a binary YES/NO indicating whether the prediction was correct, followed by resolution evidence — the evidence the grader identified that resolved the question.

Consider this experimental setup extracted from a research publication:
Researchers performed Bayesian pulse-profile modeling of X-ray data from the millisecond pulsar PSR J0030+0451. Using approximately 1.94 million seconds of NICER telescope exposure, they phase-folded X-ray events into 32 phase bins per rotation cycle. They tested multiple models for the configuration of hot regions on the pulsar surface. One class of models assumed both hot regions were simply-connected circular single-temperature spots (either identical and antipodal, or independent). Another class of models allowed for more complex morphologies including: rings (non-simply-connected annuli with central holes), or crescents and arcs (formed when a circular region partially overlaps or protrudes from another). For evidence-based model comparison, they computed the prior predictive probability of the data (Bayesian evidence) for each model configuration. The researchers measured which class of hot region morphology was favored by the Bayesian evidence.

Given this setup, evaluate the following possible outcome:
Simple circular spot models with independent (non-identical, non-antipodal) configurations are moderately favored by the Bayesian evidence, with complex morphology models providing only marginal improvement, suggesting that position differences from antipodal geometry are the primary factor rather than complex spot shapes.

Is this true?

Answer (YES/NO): NO